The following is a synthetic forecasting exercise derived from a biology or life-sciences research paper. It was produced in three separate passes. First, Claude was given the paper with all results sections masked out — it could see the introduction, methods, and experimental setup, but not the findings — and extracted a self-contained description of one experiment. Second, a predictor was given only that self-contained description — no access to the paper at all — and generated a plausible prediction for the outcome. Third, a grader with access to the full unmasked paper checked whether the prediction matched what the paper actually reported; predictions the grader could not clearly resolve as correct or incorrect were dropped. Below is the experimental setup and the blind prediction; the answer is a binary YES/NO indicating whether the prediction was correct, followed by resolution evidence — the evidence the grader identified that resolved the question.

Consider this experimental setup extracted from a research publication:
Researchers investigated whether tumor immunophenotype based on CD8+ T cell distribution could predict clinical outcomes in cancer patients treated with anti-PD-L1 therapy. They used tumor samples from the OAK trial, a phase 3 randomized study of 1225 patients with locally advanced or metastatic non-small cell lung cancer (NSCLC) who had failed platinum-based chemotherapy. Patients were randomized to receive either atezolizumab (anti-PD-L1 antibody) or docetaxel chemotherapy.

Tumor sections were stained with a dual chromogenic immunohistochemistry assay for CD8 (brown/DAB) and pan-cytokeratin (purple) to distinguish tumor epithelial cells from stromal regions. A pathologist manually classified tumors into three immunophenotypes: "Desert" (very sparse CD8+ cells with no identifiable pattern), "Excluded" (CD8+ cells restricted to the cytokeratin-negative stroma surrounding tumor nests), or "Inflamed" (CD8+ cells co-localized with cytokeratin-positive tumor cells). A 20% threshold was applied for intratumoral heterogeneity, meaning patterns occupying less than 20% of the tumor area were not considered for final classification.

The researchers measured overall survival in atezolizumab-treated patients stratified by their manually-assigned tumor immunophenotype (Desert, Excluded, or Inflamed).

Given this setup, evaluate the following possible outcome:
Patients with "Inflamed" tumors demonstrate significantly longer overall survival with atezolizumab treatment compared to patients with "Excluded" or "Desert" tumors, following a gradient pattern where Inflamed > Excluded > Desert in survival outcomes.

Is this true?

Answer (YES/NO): YES